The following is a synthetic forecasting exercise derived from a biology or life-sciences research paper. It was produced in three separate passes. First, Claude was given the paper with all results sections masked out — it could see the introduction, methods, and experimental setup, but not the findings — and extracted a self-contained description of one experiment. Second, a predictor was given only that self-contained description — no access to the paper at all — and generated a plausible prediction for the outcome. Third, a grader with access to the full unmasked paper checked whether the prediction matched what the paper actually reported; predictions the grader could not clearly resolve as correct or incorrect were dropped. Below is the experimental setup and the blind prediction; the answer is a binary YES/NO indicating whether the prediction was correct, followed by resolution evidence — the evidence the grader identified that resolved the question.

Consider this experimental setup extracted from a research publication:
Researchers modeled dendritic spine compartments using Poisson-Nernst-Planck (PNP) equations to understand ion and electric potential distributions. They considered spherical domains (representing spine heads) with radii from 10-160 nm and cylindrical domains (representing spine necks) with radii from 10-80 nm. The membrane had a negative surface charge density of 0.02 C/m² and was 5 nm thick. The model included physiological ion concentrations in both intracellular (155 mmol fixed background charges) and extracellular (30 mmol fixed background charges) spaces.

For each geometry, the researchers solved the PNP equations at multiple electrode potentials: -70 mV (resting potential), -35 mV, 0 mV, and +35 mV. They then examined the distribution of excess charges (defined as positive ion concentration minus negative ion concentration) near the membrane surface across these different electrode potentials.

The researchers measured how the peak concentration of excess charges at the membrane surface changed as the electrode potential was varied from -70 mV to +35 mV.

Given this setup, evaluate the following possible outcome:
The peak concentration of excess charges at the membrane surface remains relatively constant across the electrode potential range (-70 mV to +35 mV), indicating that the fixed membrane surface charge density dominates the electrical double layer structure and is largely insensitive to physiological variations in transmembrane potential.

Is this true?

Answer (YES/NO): YES